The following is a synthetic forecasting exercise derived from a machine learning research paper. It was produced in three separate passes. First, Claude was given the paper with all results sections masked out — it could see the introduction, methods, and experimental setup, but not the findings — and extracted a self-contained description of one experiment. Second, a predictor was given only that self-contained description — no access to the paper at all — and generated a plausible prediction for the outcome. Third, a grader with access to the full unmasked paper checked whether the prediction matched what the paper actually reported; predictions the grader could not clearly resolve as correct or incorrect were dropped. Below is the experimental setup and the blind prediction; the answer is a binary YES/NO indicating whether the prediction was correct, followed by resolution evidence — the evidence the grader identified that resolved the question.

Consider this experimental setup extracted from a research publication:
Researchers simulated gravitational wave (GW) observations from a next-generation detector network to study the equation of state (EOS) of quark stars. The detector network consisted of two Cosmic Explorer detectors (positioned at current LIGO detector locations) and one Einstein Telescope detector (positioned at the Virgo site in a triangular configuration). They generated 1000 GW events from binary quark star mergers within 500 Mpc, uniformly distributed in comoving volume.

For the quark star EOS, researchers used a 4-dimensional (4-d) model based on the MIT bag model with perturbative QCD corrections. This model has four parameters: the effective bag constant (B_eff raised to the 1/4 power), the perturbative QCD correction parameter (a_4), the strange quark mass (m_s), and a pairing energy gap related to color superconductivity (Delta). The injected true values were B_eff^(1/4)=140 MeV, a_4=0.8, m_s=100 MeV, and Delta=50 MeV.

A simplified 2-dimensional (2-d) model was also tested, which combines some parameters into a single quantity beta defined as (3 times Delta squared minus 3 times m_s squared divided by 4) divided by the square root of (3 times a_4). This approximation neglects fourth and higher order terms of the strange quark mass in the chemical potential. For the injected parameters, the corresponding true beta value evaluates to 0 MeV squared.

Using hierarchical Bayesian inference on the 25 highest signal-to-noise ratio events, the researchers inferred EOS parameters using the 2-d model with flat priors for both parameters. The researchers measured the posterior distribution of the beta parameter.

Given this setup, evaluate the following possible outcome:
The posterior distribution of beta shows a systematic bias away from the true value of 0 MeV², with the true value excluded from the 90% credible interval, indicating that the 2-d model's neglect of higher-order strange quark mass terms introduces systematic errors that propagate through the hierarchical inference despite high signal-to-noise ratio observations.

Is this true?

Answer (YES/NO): YES